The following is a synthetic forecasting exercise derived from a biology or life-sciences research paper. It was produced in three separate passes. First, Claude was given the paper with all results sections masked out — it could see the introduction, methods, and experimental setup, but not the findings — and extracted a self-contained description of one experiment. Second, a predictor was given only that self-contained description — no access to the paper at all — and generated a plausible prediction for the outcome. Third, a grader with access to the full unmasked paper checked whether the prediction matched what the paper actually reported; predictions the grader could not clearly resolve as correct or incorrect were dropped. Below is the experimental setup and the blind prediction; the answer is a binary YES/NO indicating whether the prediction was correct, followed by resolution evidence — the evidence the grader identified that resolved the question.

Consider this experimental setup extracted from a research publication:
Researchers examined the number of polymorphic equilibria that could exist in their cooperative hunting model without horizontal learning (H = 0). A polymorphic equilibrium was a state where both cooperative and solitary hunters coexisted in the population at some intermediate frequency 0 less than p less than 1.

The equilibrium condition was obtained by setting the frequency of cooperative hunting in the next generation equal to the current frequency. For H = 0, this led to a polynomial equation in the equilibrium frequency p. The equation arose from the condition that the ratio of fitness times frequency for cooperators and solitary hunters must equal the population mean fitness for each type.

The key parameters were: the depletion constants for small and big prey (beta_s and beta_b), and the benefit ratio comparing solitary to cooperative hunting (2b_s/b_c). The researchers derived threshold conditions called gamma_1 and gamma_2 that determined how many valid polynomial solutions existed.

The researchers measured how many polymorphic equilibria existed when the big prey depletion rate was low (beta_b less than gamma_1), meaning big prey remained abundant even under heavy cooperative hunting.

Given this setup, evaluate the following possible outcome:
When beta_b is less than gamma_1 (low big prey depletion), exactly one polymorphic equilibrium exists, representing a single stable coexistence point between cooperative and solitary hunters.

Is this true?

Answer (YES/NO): NO